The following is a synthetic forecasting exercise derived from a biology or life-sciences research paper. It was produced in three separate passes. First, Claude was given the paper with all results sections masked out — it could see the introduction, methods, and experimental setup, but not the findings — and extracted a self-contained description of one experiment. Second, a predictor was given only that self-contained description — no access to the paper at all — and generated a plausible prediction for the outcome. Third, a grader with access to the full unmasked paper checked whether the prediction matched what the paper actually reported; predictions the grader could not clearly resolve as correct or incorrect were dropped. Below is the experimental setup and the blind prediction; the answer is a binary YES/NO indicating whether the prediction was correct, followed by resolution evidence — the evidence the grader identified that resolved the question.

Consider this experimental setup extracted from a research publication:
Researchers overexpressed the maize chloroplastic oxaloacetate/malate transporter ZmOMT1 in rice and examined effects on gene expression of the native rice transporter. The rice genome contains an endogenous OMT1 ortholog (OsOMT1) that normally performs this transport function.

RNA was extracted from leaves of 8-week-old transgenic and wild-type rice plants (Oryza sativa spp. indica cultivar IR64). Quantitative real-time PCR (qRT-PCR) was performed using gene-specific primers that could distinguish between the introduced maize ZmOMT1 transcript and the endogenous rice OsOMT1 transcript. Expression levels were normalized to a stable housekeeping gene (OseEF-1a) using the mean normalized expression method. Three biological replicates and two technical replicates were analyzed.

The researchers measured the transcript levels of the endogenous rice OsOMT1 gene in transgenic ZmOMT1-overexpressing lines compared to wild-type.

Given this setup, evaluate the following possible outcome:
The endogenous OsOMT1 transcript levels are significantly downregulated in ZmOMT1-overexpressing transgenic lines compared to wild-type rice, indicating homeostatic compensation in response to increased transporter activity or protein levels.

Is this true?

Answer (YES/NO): NO